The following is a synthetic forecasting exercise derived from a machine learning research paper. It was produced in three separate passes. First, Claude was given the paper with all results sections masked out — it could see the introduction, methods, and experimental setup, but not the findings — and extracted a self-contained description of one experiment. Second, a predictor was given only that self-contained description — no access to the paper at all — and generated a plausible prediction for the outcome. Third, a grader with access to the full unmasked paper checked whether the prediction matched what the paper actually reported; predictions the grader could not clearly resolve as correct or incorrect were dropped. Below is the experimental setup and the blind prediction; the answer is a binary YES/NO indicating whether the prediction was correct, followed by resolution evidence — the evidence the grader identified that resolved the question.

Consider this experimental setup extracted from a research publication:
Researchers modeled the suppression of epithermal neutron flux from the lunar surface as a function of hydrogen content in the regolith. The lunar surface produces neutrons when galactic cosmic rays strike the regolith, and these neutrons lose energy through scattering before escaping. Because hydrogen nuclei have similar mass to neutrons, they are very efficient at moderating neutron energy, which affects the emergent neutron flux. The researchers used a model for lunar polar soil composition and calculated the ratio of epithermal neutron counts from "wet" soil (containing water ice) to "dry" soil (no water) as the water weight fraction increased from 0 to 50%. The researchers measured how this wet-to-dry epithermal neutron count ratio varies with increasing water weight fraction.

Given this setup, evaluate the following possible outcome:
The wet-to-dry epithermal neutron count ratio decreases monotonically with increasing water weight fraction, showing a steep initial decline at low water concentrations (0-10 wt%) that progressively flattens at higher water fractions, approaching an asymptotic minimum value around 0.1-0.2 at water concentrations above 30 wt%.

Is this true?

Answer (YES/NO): NO